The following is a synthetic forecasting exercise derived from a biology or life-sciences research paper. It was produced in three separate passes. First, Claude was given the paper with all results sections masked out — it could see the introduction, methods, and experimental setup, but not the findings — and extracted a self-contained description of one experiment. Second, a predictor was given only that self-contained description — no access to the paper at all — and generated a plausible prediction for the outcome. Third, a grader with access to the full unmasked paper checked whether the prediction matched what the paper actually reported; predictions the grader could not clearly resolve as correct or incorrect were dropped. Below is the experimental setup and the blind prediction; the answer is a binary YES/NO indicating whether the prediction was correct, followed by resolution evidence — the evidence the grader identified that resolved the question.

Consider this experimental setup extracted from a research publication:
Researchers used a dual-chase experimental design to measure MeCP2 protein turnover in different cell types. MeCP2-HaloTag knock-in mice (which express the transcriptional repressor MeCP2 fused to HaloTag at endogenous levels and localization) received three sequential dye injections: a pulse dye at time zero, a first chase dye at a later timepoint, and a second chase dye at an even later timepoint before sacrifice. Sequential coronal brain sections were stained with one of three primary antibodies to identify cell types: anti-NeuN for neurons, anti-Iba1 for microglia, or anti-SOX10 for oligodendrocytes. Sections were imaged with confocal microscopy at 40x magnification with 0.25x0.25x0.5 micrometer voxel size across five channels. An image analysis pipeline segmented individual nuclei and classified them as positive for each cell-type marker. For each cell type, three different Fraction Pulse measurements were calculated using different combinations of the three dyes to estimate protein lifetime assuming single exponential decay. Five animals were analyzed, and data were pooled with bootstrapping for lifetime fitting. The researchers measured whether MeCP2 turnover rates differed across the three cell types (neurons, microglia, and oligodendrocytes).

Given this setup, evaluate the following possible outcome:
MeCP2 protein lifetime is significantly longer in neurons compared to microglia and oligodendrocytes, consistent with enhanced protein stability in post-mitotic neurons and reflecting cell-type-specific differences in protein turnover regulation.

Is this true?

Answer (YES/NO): NO